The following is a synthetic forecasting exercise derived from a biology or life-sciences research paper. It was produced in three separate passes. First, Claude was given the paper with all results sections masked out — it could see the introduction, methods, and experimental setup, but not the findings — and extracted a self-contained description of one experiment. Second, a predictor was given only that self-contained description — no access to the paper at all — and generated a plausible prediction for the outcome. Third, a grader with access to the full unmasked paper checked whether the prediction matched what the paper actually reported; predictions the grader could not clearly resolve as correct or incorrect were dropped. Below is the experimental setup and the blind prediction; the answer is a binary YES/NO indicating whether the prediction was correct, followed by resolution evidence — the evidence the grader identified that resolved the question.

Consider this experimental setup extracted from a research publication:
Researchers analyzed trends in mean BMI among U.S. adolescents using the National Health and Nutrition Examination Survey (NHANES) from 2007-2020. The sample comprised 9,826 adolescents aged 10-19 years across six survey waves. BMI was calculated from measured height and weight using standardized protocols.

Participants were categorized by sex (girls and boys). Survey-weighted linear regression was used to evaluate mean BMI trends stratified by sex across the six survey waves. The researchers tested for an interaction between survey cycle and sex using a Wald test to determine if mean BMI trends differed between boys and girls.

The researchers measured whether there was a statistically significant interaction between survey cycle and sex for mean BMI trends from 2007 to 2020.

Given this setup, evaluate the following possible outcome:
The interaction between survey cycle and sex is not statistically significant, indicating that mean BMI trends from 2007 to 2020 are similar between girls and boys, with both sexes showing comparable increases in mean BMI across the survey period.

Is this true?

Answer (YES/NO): YES